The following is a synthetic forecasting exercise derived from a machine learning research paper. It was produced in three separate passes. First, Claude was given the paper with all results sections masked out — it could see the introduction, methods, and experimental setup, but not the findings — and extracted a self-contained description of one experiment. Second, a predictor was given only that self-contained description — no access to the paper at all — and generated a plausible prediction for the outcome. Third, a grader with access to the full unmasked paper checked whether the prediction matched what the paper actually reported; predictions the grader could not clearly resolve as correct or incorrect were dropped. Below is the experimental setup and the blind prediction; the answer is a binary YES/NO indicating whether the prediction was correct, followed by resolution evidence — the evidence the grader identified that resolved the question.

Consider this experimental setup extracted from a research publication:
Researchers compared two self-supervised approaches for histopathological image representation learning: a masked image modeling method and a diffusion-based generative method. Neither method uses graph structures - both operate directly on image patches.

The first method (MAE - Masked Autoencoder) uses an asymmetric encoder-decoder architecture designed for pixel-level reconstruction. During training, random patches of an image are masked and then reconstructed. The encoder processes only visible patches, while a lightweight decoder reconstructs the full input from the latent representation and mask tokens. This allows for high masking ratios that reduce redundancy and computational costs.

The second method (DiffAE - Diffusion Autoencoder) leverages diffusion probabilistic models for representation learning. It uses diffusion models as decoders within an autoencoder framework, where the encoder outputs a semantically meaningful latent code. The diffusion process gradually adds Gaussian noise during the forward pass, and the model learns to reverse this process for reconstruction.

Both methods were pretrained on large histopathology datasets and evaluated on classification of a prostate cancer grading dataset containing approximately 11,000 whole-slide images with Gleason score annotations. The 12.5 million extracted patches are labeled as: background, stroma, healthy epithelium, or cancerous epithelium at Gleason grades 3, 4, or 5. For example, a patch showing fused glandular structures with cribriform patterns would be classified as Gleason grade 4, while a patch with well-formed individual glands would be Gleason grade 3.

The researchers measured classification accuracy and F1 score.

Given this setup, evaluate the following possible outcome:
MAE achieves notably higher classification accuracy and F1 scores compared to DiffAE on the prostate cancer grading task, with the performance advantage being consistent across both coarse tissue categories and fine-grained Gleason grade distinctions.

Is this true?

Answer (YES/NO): NO